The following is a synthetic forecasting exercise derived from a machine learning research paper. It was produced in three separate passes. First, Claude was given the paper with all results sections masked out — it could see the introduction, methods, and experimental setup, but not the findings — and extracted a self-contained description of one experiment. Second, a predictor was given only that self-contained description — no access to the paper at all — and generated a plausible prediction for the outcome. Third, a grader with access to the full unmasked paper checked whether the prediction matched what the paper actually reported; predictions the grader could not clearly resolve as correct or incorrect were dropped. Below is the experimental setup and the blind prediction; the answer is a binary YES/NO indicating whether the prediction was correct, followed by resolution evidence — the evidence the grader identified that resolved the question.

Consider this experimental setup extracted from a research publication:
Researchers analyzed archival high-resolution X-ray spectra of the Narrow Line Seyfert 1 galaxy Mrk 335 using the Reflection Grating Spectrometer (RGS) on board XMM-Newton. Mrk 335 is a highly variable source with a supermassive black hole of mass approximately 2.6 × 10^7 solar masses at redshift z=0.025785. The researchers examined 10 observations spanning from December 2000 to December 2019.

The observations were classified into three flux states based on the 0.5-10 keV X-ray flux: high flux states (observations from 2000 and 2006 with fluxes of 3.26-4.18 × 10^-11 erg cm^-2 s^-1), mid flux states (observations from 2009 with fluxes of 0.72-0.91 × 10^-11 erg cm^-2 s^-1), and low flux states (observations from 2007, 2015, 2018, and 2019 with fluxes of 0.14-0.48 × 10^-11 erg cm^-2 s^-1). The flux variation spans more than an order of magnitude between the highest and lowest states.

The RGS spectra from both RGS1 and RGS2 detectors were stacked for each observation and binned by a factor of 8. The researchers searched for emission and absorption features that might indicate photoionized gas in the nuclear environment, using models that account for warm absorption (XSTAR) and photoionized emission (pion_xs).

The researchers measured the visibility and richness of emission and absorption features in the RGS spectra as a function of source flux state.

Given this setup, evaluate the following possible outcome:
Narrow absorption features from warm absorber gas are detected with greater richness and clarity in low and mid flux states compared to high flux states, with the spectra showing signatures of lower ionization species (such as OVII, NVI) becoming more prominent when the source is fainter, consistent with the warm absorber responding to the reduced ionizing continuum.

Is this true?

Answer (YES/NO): NO